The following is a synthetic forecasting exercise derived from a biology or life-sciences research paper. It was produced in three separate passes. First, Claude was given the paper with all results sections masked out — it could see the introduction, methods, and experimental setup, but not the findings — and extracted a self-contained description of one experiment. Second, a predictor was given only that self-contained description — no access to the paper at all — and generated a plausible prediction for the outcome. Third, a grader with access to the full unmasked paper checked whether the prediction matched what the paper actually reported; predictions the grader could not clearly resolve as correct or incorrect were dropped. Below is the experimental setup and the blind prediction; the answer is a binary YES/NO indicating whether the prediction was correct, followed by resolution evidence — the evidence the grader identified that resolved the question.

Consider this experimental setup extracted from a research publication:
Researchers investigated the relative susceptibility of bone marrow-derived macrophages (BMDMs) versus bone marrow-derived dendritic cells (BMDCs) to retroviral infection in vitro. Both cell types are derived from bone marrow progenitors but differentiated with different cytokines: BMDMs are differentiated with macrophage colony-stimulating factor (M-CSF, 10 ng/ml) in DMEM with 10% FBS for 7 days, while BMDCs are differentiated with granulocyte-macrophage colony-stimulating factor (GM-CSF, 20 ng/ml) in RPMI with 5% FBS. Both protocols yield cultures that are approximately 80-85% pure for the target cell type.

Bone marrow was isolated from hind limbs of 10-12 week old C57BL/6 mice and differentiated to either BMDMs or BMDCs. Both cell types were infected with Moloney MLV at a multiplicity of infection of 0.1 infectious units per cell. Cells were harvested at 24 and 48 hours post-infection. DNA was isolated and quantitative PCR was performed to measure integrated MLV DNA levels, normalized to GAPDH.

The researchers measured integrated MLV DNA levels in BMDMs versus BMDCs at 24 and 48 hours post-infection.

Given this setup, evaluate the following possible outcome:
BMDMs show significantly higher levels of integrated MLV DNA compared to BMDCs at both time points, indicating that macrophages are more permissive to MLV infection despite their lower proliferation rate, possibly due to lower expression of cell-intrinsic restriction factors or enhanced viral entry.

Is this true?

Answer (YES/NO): NO